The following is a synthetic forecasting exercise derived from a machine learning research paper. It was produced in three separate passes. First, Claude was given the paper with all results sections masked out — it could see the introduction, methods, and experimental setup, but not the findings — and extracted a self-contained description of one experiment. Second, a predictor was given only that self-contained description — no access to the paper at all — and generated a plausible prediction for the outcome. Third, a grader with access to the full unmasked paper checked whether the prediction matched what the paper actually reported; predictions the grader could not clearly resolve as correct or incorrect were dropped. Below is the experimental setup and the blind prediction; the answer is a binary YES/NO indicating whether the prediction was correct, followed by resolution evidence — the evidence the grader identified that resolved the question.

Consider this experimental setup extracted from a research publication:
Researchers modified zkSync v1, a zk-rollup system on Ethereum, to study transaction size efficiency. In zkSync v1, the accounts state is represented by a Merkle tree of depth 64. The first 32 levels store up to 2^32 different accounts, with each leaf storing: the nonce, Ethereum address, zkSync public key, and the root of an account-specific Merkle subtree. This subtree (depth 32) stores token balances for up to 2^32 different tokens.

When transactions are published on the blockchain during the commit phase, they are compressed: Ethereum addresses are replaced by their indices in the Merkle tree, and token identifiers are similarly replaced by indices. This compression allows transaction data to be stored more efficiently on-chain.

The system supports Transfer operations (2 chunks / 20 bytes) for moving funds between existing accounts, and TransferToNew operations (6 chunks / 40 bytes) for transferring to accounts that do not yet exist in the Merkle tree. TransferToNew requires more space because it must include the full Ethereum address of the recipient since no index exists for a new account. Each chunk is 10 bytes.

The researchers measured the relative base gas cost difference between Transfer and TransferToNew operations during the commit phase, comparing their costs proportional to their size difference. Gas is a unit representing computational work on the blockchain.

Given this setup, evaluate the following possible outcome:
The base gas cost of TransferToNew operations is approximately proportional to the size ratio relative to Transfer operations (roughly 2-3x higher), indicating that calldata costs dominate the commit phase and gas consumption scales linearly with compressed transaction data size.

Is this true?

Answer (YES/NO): YES